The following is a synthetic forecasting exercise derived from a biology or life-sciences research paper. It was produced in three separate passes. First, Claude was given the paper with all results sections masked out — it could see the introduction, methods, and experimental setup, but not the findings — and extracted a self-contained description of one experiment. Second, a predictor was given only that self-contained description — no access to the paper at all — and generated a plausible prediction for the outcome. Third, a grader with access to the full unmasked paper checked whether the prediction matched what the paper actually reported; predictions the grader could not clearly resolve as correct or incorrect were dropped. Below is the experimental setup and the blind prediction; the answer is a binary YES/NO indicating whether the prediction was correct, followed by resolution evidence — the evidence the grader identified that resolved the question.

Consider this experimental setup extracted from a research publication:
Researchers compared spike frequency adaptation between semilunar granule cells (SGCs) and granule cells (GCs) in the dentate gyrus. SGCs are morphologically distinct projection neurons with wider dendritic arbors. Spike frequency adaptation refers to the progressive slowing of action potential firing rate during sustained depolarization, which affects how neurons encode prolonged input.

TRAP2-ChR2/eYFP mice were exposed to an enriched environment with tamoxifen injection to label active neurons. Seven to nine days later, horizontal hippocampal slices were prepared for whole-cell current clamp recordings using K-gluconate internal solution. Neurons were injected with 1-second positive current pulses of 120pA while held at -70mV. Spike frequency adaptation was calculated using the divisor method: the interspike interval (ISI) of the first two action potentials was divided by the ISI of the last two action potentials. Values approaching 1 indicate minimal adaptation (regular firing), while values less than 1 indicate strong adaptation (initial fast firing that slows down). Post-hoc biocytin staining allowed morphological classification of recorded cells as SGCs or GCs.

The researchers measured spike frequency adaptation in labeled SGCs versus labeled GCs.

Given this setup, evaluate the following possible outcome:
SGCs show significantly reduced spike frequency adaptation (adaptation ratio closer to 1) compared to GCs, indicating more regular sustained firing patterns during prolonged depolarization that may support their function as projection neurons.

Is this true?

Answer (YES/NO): YES